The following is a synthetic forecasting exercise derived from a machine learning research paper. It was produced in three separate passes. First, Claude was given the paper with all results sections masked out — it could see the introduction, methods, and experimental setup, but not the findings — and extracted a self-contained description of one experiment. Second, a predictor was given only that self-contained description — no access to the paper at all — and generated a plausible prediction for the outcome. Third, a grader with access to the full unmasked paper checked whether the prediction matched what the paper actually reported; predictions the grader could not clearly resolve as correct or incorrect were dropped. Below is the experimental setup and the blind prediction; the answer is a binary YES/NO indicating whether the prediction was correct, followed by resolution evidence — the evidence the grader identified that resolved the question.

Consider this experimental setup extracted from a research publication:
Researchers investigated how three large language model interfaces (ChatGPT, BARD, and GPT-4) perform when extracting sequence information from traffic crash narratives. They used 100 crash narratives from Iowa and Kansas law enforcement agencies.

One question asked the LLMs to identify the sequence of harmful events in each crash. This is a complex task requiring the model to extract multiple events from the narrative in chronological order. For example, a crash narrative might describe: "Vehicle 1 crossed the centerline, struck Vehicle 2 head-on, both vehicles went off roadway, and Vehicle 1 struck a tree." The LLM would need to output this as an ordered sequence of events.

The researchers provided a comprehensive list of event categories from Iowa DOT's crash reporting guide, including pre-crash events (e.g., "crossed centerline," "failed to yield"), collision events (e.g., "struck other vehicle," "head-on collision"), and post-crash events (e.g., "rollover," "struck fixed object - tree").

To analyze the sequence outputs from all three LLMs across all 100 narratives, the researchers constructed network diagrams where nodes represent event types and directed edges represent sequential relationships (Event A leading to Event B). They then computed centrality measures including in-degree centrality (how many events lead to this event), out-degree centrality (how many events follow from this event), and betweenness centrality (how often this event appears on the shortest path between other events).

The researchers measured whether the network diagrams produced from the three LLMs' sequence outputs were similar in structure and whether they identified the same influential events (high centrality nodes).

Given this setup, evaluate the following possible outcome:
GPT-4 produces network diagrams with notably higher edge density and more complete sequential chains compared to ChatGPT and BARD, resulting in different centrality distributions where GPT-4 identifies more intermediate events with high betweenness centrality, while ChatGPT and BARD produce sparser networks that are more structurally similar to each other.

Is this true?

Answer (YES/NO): NO